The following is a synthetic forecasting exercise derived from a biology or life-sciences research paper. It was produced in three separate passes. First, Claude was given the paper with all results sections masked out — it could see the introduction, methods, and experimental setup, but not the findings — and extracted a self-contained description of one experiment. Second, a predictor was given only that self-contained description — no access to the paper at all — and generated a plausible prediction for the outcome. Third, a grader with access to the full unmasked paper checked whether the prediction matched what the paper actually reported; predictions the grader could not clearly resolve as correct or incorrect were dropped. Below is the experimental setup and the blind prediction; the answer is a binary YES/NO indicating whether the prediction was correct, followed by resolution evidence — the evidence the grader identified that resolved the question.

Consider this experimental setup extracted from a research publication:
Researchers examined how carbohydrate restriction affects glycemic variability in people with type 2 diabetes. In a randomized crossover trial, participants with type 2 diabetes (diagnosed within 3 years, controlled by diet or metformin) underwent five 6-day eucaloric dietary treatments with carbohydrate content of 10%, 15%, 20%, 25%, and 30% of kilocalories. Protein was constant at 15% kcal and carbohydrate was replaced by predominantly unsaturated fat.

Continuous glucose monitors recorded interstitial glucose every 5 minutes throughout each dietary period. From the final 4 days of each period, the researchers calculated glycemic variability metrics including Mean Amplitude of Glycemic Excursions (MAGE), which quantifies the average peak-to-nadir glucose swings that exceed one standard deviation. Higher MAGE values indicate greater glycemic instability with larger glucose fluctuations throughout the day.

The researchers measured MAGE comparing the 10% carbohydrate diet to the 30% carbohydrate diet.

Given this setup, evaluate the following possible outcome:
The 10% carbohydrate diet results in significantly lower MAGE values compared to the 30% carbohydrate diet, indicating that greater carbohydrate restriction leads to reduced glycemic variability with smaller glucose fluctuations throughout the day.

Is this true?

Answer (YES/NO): NO